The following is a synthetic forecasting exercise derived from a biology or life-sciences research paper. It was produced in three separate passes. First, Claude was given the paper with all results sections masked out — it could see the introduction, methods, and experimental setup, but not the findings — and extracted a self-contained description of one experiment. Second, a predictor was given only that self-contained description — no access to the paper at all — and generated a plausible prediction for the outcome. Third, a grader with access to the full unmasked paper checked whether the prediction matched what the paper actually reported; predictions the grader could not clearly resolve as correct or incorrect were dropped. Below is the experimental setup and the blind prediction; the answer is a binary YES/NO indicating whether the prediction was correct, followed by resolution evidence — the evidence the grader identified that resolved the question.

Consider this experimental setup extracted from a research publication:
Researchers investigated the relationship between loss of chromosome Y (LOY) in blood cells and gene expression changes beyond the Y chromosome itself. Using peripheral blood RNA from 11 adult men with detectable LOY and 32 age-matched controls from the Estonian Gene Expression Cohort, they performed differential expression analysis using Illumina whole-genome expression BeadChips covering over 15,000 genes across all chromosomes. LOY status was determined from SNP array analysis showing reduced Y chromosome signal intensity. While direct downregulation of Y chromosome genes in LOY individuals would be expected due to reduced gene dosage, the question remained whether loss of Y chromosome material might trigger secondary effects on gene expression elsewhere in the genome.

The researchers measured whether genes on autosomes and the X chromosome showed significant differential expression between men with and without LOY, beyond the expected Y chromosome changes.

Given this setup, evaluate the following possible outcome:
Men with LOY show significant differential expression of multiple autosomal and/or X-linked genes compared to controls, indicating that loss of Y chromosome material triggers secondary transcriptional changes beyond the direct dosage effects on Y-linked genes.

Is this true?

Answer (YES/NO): YES